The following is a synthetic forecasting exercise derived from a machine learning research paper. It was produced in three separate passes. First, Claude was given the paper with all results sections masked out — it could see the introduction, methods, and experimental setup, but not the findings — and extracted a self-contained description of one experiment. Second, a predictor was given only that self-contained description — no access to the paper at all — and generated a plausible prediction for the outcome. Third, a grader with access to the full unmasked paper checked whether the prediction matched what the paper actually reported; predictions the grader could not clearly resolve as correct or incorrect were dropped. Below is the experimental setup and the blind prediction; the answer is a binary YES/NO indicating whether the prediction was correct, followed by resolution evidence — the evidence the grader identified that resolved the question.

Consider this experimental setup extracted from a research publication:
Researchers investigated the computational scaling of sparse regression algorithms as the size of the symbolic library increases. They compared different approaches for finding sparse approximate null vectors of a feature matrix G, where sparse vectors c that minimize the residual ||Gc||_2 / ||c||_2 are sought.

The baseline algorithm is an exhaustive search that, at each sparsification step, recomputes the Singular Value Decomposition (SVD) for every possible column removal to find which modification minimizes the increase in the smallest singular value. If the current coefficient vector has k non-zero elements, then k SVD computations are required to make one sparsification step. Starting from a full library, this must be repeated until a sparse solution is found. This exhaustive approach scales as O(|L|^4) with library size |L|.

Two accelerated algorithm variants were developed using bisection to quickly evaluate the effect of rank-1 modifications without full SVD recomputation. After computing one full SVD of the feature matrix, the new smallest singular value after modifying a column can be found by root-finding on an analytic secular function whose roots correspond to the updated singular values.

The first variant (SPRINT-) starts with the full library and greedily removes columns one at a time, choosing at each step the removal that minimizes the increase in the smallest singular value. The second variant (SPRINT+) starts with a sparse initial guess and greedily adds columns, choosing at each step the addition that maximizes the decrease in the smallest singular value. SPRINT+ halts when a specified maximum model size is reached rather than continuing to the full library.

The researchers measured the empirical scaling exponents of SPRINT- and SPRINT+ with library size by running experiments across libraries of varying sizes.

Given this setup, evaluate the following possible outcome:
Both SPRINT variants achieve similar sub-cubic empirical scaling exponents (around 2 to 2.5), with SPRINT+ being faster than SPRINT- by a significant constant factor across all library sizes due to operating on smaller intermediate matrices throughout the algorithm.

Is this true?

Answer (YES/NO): NO